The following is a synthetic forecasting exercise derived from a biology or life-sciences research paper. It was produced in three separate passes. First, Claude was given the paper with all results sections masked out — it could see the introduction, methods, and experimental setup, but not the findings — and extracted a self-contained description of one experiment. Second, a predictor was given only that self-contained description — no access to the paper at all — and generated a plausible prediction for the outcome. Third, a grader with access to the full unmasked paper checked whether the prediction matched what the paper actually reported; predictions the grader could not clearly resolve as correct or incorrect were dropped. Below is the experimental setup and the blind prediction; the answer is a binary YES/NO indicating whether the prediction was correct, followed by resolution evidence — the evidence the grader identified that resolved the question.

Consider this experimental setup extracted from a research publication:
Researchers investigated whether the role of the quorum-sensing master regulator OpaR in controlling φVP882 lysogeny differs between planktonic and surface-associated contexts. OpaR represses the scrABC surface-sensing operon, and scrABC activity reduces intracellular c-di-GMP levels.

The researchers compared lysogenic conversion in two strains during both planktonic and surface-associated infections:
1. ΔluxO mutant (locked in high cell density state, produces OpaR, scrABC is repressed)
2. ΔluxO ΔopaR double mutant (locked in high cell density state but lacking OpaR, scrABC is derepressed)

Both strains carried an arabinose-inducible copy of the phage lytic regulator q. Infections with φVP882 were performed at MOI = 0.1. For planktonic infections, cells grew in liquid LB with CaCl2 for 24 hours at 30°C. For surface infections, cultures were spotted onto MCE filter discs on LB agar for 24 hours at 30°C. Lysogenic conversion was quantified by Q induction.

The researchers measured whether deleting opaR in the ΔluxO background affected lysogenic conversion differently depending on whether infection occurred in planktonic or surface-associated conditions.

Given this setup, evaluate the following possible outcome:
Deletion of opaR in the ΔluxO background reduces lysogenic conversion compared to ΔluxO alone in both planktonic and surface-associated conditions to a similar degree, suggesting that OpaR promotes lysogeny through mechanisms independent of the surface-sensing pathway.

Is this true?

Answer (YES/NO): NO